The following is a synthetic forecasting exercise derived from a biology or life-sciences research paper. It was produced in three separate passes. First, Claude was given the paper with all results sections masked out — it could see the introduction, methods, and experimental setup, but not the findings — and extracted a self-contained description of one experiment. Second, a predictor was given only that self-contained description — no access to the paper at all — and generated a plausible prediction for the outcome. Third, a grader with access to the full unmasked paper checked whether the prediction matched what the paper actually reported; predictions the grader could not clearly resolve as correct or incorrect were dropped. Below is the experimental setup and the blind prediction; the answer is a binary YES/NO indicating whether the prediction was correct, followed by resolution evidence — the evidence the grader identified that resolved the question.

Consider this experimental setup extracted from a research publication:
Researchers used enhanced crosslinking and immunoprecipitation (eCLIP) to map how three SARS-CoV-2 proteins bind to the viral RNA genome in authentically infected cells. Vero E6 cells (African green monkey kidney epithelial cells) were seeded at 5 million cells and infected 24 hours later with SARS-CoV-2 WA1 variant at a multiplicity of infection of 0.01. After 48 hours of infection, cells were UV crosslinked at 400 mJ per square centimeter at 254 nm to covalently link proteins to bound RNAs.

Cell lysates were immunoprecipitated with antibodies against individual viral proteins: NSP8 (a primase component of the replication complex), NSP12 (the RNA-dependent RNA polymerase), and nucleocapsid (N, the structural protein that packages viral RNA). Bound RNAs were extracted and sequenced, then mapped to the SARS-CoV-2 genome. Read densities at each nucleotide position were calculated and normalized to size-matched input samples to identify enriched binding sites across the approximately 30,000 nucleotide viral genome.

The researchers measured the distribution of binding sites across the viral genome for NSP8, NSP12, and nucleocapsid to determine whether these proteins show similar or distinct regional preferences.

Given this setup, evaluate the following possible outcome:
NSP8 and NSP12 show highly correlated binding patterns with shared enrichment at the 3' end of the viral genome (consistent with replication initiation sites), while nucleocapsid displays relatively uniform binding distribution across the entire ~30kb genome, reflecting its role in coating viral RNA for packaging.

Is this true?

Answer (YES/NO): NO